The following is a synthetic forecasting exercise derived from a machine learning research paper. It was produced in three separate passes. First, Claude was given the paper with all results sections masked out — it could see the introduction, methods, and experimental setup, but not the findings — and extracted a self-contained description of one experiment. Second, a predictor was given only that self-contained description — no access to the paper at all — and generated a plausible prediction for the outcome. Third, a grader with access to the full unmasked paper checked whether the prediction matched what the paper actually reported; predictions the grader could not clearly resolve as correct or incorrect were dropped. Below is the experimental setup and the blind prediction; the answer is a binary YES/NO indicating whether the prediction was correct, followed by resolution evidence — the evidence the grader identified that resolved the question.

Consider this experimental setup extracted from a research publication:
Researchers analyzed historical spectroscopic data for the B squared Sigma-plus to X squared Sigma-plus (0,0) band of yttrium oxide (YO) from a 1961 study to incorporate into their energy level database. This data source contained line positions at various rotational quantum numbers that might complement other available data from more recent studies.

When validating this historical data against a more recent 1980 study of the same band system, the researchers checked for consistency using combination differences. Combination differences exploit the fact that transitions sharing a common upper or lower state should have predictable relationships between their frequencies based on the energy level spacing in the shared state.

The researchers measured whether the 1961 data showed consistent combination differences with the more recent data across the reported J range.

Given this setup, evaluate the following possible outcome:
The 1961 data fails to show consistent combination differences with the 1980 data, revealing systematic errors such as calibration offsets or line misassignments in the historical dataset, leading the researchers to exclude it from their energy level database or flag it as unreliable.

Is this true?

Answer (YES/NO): YES